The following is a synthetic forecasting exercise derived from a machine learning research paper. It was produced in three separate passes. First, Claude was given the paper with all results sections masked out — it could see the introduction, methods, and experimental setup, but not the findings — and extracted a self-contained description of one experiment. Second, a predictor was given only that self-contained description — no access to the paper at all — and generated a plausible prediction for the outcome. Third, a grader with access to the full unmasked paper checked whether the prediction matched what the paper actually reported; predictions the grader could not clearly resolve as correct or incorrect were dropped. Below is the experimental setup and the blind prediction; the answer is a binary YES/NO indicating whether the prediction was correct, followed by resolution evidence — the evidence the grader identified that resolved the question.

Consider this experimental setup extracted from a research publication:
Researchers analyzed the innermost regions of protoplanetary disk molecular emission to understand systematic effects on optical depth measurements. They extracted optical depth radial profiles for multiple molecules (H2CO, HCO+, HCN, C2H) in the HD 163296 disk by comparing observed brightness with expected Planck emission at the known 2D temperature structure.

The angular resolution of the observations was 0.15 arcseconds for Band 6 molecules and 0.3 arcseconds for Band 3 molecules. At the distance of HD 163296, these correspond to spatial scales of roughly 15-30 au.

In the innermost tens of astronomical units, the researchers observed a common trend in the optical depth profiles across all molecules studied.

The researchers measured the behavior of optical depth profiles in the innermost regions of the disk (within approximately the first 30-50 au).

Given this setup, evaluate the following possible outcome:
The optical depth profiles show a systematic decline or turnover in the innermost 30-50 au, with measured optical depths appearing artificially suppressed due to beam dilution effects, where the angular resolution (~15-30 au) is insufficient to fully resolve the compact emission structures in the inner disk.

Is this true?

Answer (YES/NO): YES